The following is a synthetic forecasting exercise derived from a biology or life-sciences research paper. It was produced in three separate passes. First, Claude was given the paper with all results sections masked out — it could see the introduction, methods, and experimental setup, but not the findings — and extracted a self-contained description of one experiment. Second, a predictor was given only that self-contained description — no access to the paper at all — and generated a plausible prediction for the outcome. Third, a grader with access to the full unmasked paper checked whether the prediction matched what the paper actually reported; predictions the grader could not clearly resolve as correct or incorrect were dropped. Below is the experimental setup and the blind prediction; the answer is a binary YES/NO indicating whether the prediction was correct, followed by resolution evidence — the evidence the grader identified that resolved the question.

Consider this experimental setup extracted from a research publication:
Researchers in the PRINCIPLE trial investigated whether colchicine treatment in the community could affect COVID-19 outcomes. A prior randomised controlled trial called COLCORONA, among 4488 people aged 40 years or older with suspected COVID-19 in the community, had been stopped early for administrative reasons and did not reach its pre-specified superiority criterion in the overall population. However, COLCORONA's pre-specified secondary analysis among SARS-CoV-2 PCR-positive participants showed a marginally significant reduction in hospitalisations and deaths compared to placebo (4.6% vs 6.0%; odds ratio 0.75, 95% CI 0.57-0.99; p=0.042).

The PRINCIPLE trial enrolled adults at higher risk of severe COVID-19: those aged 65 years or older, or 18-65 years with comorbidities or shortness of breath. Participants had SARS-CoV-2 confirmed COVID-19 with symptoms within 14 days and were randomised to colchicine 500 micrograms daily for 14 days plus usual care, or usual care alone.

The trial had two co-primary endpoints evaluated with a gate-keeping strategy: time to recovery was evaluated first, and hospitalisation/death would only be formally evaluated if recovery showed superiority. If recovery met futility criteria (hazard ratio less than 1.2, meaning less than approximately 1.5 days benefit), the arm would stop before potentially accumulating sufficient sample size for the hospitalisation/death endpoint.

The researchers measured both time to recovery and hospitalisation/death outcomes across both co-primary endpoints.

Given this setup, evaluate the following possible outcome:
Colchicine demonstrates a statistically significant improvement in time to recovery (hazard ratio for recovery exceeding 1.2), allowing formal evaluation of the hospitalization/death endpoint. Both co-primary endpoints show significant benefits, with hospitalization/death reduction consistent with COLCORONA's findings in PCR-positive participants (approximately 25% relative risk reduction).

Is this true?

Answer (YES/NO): NO